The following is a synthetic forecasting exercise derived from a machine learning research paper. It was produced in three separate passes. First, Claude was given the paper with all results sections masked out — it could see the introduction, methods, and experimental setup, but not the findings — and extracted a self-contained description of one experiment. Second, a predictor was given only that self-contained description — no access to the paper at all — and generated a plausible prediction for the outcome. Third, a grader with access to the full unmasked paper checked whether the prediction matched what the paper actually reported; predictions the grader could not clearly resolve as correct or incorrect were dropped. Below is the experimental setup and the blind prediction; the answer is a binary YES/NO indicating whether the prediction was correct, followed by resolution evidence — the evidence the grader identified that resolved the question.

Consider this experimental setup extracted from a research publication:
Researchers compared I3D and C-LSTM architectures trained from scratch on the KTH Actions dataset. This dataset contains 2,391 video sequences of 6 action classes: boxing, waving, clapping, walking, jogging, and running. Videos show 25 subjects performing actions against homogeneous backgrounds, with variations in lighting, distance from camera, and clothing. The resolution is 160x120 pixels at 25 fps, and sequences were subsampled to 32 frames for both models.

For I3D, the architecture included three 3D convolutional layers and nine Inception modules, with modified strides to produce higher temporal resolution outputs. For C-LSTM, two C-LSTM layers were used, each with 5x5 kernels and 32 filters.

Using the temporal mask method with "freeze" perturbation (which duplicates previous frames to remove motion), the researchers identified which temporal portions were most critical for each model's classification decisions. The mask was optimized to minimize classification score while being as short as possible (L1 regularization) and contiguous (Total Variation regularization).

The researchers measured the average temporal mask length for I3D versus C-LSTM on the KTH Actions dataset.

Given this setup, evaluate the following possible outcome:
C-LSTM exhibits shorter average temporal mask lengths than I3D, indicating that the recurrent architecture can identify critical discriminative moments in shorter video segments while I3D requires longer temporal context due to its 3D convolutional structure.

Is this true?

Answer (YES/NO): NO